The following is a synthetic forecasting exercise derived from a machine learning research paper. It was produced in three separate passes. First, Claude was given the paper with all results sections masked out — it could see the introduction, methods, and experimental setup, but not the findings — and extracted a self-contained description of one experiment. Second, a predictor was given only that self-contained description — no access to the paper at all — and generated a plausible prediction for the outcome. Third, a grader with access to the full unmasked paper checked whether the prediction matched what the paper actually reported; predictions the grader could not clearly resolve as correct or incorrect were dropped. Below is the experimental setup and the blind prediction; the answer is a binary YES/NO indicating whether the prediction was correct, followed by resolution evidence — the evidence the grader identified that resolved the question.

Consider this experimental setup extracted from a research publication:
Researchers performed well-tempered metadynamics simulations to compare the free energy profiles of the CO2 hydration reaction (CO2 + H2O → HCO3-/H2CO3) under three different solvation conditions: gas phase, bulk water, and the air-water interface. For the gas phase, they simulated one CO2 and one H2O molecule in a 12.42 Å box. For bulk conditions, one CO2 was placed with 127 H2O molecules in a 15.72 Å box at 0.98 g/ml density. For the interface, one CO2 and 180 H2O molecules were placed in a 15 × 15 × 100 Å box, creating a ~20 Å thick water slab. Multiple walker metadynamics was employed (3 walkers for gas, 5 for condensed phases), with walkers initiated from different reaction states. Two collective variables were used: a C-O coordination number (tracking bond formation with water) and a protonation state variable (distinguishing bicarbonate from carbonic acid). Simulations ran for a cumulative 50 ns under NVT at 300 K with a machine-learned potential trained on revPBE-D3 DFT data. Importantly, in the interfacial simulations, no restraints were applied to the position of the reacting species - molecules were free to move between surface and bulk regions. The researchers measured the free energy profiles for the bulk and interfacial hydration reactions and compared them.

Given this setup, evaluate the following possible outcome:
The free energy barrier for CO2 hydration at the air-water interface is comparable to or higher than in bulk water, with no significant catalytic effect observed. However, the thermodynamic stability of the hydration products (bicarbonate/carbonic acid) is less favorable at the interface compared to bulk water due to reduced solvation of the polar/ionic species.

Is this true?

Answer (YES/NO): NO